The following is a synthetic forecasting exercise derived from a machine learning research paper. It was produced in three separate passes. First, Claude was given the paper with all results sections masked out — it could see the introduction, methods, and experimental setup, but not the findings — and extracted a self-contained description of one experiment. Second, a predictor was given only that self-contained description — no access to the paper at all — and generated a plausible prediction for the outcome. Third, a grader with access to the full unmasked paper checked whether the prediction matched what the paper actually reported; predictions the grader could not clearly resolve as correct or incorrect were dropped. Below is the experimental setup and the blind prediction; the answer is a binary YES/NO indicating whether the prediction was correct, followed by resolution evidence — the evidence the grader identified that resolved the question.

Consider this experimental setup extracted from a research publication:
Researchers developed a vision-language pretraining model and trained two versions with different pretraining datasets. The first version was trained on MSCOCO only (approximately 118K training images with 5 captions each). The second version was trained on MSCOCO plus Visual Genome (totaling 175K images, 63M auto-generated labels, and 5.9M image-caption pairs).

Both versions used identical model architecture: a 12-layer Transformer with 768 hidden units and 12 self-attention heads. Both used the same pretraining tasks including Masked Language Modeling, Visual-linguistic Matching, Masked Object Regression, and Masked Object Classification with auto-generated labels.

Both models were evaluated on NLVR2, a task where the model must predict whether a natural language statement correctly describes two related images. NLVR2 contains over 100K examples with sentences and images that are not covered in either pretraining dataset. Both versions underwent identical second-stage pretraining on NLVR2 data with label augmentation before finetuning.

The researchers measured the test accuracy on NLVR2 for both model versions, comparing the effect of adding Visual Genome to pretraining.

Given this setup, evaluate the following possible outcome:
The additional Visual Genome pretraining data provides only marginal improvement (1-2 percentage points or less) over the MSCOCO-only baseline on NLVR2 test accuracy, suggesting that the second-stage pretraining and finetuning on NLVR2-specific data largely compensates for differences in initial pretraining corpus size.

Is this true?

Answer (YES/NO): YES